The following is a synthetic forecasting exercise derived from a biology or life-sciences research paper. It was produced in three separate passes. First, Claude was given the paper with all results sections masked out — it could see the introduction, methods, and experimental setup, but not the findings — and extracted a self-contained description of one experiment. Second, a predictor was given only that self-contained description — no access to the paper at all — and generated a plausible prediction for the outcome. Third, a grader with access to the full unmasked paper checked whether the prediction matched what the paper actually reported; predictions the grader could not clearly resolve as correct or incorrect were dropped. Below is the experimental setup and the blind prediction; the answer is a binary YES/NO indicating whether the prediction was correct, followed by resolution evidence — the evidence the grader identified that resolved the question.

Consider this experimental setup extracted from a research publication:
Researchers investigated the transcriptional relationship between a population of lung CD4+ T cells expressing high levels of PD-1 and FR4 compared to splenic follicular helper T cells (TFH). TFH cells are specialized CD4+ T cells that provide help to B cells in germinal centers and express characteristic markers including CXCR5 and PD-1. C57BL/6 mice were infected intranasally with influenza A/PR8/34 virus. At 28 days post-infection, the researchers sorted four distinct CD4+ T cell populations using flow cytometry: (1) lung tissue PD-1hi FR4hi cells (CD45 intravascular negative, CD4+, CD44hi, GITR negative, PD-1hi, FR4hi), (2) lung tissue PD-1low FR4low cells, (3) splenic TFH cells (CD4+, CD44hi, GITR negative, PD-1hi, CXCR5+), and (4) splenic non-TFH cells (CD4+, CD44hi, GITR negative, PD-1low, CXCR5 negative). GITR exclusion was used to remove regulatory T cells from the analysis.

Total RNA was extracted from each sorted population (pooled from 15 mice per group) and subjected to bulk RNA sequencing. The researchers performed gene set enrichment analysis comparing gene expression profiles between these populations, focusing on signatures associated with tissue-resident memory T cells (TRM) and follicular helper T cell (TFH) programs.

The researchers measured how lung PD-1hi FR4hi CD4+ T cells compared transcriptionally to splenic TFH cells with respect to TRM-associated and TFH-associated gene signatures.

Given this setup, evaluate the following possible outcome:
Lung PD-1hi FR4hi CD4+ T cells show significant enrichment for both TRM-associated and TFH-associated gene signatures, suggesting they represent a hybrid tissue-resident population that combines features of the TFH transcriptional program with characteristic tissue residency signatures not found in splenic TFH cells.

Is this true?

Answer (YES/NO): YES